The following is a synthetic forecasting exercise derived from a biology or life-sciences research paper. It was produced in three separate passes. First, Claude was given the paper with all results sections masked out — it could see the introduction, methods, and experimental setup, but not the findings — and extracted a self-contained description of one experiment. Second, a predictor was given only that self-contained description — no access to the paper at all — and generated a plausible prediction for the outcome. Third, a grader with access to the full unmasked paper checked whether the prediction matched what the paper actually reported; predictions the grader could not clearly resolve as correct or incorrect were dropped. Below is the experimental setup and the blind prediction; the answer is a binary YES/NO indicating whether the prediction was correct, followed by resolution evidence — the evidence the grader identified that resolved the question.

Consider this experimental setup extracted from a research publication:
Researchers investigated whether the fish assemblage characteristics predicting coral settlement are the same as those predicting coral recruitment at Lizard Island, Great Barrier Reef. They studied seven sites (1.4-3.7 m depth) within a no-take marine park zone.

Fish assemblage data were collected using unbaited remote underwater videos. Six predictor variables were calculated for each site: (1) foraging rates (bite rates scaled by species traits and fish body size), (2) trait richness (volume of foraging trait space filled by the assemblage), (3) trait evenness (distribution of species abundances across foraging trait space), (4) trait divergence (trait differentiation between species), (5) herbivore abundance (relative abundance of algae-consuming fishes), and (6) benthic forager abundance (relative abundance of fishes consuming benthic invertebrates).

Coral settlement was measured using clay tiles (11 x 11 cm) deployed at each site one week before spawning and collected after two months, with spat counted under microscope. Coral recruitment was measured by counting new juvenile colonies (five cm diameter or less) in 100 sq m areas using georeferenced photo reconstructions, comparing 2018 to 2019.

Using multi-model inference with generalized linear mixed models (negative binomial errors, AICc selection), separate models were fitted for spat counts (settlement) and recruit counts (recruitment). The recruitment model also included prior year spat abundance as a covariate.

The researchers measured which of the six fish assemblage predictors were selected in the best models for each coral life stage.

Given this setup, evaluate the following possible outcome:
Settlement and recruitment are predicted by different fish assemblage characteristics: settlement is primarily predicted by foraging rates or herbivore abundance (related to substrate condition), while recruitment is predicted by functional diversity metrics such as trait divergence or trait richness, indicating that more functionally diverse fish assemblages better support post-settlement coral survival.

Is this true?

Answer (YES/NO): NO